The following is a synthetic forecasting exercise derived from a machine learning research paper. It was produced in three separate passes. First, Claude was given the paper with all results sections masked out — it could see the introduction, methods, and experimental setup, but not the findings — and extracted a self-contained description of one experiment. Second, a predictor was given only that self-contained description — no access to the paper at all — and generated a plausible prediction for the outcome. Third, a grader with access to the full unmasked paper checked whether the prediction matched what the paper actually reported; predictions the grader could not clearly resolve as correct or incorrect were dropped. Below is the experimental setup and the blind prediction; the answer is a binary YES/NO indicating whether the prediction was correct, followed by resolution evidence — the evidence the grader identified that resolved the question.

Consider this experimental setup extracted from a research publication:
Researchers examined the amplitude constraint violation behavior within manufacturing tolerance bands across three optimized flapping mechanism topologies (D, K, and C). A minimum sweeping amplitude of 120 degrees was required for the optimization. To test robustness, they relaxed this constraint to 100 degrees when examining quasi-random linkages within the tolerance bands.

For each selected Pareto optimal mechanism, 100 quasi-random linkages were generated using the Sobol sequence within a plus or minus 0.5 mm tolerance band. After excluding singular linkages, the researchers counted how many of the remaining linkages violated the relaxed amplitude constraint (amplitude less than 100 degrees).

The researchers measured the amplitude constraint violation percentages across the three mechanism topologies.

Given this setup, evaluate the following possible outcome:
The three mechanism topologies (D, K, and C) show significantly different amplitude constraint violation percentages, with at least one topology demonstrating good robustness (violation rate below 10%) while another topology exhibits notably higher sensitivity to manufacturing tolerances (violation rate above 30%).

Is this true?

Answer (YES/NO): NO